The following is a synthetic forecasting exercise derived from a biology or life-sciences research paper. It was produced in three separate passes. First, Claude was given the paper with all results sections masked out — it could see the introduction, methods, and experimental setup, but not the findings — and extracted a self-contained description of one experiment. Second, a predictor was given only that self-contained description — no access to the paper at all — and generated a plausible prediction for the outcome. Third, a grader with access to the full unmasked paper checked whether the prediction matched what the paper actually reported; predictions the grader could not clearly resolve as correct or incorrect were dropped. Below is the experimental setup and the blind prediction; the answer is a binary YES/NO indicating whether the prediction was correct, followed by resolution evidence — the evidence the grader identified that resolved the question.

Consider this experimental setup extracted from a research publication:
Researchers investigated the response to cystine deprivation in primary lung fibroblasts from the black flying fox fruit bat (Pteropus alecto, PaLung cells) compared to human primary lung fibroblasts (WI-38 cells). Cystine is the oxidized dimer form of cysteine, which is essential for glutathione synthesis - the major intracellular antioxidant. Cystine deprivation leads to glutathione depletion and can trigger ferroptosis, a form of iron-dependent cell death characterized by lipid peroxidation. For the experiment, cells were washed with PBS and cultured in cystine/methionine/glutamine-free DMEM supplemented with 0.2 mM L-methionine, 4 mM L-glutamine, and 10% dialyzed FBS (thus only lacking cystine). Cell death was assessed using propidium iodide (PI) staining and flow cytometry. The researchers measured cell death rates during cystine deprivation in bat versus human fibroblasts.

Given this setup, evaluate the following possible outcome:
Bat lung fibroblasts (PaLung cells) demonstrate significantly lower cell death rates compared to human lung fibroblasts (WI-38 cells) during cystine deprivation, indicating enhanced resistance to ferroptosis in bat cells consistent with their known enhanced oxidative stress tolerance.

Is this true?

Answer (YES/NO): YES